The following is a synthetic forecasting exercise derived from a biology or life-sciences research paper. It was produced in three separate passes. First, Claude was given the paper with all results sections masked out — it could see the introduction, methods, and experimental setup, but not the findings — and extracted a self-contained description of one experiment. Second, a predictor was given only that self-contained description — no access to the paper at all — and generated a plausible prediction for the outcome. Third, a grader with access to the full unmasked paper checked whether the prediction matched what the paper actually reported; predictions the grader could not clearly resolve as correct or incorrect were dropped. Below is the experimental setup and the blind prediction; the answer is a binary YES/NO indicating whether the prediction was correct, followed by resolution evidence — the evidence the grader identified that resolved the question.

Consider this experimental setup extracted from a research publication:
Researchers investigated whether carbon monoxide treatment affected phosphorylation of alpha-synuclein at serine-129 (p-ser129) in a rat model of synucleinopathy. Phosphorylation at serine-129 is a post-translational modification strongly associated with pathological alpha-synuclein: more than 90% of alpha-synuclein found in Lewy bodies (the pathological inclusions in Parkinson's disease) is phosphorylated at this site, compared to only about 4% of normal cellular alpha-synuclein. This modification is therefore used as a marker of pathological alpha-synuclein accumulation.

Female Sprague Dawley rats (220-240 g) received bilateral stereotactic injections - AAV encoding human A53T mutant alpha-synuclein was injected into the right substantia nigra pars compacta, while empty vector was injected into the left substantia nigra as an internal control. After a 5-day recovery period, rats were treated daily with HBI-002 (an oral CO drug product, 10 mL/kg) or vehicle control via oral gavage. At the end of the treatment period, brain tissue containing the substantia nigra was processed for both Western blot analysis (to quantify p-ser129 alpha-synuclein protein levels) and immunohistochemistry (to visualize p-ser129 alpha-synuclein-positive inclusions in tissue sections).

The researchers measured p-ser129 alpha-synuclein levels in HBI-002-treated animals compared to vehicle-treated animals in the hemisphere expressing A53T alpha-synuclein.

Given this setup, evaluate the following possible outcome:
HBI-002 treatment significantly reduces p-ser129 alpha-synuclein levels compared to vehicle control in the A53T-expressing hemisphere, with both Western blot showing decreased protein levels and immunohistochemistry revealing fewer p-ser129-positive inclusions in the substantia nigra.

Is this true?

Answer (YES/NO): YES